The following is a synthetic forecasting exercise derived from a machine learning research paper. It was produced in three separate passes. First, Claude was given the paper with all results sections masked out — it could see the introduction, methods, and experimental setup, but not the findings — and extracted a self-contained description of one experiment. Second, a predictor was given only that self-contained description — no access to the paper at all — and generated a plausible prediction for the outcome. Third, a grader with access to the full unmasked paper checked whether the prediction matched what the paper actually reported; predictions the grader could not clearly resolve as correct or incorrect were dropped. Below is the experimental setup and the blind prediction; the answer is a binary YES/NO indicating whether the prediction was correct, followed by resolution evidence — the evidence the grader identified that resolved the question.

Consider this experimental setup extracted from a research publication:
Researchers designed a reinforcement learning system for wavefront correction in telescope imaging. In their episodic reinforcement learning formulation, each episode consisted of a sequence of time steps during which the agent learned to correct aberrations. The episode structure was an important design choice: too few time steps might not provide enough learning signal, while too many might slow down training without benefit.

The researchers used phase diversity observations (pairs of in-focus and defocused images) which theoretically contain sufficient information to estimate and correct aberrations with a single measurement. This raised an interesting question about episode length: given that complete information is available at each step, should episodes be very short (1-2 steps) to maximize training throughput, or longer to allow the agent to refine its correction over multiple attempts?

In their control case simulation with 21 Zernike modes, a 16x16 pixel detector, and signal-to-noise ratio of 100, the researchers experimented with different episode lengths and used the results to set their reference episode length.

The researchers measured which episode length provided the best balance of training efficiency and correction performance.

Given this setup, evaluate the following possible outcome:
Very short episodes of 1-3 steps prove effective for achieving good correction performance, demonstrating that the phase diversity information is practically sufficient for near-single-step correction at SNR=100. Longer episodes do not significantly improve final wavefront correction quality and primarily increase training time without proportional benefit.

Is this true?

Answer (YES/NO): NO